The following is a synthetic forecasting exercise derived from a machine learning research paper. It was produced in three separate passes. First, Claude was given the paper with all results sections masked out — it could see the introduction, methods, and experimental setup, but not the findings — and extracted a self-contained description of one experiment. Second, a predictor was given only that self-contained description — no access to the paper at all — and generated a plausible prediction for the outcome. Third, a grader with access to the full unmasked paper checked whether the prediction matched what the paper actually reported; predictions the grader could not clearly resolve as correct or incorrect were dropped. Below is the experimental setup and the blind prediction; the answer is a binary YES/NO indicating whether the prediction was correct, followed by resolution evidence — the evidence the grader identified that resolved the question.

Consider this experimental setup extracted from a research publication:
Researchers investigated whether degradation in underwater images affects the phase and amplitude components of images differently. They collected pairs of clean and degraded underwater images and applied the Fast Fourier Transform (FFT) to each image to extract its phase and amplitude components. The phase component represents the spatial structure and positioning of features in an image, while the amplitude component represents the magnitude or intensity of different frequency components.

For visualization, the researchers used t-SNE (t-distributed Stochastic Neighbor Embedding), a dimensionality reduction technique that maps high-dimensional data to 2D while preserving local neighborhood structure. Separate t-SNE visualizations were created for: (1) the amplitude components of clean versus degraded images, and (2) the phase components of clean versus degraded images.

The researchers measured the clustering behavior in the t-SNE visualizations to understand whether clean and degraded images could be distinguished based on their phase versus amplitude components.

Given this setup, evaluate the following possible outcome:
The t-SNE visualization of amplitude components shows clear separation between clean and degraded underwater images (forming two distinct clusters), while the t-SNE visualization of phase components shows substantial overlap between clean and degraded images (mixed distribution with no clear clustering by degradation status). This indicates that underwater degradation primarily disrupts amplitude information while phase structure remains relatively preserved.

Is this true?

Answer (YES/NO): YES